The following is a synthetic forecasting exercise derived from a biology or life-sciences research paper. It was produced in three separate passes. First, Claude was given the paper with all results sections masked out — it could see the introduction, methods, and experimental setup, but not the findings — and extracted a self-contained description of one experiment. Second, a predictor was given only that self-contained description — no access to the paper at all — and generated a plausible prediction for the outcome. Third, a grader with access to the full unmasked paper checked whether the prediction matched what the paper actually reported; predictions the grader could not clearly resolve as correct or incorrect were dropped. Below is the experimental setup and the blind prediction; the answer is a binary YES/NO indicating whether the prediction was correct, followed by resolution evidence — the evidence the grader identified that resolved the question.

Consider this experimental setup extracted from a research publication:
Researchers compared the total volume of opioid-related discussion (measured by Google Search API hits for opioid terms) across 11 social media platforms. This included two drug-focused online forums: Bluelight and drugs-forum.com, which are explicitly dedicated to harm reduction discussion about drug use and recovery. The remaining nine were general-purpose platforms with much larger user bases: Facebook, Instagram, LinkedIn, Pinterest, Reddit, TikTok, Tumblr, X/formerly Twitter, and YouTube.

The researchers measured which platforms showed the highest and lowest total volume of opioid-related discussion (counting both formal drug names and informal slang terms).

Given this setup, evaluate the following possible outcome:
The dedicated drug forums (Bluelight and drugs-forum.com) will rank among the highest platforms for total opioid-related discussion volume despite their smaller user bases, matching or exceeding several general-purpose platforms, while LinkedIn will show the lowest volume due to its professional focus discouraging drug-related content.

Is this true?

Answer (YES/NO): NO